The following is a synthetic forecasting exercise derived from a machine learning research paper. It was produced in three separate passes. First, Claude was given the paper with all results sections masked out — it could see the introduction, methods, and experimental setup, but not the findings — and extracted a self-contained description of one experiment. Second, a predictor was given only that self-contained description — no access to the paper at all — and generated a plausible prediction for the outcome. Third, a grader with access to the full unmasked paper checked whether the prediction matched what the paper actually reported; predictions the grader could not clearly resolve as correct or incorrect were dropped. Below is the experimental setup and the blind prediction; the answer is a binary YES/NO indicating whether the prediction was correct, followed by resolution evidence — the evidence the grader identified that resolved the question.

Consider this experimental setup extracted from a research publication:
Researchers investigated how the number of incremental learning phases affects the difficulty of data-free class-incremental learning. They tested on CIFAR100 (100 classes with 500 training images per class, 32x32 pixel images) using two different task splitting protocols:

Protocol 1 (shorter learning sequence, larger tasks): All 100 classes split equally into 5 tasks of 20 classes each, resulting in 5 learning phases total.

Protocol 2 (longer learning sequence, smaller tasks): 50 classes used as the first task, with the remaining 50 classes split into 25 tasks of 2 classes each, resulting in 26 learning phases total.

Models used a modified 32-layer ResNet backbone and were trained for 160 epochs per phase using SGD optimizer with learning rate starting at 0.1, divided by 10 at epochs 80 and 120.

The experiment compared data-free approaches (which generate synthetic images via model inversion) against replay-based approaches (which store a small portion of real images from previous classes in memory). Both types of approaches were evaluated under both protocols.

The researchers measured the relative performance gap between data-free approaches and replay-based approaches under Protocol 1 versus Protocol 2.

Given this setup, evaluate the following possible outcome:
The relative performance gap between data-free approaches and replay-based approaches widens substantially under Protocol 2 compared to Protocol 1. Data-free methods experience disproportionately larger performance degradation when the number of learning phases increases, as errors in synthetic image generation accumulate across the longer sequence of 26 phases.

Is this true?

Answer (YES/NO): NO